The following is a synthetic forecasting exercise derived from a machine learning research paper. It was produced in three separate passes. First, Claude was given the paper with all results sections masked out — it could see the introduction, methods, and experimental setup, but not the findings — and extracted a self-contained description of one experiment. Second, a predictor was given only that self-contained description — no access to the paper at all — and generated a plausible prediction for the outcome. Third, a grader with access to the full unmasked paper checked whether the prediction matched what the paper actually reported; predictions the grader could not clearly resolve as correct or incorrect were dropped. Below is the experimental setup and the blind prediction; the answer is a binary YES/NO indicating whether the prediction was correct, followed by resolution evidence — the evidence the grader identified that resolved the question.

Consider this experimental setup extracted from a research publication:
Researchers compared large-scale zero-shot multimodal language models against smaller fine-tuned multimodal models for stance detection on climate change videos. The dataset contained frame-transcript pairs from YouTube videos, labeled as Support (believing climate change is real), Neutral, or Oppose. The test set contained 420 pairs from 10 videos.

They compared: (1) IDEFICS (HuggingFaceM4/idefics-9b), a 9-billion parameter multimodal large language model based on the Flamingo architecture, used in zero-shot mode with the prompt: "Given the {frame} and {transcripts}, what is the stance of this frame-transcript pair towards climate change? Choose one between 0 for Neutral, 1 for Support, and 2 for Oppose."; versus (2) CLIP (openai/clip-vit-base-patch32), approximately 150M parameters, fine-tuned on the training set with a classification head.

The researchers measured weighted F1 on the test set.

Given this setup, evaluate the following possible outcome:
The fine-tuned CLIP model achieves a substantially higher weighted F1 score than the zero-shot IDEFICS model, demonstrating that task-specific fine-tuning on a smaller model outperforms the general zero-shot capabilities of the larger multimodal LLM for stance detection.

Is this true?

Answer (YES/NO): NO